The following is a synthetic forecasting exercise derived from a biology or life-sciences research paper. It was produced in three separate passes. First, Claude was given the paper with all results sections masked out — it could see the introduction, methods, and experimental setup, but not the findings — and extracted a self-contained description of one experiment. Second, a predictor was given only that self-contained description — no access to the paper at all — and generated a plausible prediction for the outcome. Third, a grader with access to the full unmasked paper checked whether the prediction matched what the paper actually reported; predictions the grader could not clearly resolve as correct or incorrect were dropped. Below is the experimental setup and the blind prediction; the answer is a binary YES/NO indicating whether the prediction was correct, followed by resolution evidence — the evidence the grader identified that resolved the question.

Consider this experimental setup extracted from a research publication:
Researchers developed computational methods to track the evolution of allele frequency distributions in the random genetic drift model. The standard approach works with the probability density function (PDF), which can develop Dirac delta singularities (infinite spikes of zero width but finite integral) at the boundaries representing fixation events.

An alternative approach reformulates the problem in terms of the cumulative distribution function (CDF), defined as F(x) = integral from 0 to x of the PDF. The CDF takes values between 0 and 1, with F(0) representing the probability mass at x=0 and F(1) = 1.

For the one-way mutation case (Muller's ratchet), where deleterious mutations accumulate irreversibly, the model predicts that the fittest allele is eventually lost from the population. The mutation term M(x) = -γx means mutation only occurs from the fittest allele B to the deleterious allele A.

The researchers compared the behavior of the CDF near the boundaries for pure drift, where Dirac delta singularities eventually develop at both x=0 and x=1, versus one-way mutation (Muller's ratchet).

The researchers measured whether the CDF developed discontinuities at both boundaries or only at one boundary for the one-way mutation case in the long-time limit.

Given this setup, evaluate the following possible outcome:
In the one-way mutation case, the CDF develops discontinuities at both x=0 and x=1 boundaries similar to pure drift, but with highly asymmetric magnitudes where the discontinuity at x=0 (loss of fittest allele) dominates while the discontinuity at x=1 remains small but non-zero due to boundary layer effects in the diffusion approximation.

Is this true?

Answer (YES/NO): NO